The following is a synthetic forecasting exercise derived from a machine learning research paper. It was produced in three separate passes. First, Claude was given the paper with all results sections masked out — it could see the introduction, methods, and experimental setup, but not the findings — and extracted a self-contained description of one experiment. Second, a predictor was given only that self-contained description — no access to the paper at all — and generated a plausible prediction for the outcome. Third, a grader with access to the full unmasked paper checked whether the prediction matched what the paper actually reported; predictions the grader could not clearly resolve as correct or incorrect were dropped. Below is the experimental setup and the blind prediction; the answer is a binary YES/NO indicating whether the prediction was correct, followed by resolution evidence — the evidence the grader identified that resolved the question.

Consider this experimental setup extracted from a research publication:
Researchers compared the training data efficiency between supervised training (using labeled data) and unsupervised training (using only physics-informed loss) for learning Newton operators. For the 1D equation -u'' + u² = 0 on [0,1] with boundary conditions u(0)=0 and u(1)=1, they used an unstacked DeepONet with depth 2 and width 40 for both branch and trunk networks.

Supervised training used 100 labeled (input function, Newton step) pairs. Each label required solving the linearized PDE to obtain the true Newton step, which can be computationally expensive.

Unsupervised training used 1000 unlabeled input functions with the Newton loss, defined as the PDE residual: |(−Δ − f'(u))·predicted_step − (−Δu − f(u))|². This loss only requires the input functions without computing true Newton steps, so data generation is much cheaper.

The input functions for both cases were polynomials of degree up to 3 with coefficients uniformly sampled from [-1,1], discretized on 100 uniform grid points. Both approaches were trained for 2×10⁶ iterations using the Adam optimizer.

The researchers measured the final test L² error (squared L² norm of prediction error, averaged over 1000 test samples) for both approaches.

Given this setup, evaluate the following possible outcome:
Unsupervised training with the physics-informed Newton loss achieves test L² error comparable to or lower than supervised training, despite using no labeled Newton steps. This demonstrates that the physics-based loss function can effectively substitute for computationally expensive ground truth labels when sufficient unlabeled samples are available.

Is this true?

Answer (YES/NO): NO